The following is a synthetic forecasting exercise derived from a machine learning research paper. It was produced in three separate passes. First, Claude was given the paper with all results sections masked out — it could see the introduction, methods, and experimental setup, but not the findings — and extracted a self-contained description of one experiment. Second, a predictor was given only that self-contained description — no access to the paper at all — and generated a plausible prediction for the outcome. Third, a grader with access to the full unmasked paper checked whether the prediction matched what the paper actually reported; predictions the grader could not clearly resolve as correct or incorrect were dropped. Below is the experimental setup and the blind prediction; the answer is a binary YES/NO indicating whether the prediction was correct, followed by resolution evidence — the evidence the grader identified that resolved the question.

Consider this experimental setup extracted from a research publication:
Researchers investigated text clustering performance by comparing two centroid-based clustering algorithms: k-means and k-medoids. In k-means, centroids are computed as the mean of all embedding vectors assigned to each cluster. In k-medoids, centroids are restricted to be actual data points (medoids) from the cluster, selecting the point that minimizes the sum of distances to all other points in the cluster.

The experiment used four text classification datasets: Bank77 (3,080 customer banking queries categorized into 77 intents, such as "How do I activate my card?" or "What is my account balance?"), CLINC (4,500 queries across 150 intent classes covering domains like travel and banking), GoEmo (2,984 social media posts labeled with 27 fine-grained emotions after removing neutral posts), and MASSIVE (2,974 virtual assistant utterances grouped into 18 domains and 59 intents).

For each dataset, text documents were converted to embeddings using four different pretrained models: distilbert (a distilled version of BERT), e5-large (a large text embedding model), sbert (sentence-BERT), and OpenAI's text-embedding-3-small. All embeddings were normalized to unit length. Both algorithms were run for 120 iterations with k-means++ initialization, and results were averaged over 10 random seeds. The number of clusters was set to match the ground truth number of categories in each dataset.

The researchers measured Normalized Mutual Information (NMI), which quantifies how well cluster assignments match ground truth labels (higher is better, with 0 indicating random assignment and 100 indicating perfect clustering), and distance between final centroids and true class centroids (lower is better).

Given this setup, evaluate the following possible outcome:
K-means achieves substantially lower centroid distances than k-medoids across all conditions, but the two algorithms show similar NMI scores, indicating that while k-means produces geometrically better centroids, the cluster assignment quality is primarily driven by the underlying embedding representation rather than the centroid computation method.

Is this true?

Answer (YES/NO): NO